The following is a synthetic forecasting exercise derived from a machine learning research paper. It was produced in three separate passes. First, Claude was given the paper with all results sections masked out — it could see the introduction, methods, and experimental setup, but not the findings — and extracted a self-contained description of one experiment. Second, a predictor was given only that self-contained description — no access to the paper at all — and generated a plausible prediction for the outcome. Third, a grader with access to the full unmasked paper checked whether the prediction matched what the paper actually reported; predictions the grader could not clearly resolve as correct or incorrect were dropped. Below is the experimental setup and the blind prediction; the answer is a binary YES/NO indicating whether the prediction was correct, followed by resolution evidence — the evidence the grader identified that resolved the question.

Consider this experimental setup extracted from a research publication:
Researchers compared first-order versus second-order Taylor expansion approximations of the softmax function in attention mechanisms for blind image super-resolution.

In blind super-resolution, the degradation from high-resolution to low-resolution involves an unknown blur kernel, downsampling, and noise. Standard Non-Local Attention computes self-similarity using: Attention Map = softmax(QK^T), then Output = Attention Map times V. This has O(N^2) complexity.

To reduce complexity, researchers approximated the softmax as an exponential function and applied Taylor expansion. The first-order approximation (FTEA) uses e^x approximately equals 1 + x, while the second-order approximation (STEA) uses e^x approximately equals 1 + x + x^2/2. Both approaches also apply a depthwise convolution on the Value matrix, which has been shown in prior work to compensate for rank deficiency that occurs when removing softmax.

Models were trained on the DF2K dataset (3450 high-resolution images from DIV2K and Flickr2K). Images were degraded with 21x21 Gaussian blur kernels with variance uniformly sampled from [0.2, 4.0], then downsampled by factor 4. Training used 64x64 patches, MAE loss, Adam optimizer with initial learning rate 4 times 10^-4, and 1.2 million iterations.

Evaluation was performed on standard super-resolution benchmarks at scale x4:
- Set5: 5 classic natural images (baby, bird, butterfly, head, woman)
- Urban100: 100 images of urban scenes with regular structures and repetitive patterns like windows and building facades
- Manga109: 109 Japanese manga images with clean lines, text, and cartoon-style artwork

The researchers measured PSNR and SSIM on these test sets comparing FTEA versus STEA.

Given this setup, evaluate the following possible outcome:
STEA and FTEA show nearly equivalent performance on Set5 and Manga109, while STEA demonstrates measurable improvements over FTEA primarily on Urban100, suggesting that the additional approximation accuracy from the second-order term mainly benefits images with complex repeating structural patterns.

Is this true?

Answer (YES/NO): NO